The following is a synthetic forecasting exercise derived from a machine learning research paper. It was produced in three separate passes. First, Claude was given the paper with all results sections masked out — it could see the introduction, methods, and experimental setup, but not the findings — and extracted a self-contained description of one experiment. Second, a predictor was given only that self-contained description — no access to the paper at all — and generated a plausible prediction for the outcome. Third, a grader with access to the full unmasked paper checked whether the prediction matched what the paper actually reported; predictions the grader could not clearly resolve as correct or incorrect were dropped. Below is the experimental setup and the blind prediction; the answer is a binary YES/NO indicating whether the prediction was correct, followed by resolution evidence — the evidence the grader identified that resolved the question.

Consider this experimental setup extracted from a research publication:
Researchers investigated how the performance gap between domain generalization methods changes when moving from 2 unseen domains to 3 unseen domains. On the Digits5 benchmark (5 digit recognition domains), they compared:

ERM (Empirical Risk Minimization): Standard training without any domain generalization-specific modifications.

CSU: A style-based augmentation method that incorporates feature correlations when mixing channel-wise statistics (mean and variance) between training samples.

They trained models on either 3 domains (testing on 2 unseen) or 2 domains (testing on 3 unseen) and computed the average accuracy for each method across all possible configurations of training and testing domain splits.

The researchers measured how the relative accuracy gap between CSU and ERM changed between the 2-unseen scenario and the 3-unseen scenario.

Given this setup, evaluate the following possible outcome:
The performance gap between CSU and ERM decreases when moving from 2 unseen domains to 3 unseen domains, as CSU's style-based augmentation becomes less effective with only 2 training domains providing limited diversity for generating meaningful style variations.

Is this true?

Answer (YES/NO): NO